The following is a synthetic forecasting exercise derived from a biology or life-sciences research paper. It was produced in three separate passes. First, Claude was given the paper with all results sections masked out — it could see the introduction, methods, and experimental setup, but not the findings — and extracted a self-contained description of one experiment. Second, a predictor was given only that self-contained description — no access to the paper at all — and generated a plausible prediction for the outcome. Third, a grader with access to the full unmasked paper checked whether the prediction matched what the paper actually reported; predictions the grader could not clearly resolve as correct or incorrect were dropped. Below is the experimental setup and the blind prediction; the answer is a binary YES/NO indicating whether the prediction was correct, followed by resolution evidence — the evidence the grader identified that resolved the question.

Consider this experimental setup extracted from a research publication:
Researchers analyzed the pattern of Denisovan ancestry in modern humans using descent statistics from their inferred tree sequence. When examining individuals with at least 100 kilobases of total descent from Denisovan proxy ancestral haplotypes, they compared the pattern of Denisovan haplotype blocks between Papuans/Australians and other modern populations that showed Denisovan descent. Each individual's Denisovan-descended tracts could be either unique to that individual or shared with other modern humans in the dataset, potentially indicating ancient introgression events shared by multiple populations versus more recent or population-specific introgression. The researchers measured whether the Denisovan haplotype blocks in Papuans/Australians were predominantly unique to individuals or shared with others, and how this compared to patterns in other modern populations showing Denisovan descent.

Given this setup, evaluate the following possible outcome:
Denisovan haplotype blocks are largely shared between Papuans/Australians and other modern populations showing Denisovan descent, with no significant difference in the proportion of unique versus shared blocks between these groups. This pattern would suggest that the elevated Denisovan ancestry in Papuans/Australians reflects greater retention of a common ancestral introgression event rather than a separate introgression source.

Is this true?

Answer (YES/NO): NO